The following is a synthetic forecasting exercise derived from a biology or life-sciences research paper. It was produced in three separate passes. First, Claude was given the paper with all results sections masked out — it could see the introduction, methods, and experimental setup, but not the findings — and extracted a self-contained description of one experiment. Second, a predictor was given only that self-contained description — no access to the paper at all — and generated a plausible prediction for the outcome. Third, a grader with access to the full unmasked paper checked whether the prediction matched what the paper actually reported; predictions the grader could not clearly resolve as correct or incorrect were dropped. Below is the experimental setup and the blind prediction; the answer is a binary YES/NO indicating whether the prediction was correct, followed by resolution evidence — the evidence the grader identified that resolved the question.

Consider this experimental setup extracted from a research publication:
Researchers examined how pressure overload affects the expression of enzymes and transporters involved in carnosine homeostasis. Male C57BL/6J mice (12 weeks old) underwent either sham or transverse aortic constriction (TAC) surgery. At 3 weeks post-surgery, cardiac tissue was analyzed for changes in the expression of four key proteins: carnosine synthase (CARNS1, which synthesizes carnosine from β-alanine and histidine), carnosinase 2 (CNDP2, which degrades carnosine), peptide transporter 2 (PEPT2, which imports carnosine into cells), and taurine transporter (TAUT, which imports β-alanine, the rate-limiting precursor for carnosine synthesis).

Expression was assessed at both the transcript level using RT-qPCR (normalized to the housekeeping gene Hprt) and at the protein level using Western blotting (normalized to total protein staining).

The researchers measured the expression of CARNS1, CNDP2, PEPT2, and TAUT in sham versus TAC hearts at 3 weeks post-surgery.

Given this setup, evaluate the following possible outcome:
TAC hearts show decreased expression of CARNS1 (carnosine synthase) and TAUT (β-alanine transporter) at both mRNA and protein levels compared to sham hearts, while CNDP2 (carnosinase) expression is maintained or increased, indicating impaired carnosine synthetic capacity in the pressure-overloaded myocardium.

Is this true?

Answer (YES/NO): NO